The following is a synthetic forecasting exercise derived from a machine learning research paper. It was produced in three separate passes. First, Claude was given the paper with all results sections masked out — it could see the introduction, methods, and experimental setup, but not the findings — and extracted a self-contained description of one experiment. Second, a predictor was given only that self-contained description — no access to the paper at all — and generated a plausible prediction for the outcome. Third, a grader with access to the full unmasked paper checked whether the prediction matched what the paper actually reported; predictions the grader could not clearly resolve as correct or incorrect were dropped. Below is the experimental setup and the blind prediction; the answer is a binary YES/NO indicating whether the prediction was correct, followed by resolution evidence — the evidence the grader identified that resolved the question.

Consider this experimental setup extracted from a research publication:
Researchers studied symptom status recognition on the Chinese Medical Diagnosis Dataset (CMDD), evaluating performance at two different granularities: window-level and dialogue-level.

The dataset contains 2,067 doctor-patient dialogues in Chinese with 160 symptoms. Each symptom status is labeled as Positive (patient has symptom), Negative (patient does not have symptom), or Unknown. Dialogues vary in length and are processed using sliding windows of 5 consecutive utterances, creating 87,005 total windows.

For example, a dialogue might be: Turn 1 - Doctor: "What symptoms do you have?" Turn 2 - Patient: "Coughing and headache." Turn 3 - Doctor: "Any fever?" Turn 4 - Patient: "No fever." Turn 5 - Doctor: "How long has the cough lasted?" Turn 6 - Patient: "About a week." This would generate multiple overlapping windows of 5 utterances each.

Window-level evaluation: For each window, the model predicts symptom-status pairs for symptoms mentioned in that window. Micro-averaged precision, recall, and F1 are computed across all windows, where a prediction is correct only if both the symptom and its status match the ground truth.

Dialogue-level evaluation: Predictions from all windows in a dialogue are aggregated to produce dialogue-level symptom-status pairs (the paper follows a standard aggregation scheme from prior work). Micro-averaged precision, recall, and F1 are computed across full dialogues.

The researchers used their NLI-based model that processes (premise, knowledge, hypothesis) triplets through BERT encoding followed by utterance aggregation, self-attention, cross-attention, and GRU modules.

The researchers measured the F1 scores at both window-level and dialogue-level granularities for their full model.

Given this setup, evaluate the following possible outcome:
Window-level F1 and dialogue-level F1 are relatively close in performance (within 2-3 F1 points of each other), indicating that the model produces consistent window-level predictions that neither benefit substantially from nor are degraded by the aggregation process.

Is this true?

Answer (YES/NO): NO